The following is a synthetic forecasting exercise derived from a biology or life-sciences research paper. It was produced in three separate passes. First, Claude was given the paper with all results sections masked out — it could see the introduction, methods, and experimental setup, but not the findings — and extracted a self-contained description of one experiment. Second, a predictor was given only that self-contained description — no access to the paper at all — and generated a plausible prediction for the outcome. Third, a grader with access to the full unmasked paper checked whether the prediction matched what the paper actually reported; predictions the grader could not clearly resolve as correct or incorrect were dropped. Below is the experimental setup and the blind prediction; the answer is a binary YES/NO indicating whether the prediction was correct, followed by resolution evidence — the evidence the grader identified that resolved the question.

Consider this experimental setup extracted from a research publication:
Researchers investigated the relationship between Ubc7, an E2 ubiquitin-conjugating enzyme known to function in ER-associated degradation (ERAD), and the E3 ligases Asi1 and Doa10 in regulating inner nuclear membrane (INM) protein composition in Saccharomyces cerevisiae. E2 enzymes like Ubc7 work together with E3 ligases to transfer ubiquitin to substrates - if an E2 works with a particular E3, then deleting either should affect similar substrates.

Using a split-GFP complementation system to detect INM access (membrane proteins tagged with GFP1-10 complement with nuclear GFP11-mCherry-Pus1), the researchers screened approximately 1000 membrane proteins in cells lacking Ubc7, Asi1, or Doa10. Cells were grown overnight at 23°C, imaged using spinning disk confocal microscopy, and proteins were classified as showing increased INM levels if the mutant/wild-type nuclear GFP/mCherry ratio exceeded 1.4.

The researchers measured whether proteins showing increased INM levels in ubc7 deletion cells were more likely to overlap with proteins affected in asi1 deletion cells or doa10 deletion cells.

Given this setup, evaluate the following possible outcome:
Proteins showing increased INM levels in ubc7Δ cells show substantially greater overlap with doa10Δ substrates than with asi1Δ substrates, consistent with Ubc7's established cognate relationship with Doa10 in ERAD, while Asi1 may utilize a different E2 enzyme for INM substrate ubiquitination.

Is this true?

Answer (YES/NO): NO